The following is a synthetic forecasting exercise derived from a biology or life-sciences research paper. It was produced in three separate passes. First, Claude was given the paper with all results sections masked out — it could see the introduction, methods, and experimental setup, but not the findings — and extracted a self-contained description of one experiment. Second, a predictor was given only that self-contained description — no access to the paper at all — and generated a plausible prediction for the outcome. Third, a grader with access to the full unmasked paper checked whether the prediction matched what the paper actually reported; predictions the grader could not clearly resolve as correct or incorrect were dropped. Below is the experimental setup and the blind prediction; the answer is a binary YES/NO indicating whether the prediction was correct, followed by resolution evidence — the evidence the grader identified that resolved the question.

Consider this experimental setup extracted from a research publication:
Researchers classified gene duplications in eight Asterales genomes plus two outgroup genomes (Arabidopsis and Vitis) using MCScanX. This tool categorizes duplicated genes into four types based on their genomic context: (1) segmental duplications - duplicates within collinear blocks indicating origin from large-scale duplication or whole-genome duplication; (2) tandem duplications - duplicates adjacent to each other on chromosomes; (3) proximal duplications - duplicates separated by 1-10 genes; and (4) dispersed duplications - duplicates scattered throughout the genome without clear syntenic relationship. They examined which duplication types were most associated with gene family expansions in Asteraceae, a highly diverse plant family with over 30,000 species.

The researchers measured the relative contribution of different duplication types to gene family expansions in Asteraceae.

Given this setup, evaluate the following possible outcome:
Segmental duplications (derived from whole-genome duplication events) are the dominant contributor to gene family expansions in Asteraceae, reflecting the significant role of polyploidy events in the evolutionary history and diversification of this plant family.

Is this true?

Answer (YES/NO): NO